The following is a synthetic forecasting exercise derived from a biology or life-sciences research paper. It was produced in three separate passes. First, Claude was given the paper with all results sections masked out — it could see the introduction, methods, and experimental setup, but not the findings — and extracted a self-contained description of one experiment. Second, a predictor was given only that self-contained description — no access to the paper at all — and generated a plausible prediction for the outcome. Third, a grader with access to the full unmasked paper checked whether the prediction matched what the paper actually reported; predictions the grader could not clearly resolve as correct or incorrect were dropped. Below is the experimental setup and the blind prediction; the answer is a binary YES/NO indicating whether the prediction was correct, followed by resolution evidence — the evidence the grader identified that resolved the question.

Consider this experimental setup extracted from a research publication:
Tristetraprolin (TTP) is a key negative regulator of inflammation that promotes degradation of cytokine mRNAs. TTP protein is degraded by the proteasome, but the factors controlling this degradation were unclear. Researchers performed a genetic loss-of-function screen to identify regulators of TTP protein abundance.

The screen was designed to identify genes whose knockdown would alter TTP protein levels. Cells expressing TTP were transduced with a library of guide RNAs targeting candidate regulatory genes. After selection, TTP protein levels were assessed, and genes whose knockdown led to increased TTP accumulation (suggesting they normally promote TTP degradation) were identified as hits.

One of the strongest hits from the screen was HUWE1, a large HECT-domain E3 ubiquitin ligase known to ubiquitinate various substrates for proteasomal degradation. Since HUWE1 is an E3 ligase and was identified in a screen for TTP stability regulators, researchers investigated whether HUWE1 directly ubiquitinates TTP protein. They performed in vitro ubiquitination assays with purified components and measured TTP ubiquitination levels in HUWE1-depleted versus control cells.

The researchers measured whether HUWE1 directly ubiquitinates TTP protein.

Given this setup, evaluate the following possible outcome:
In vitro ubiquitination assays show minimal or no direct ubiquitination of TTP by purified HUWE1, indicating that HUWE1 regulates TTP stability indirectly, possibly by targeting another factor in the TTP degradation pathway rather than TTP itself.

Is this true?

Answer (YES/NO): NO